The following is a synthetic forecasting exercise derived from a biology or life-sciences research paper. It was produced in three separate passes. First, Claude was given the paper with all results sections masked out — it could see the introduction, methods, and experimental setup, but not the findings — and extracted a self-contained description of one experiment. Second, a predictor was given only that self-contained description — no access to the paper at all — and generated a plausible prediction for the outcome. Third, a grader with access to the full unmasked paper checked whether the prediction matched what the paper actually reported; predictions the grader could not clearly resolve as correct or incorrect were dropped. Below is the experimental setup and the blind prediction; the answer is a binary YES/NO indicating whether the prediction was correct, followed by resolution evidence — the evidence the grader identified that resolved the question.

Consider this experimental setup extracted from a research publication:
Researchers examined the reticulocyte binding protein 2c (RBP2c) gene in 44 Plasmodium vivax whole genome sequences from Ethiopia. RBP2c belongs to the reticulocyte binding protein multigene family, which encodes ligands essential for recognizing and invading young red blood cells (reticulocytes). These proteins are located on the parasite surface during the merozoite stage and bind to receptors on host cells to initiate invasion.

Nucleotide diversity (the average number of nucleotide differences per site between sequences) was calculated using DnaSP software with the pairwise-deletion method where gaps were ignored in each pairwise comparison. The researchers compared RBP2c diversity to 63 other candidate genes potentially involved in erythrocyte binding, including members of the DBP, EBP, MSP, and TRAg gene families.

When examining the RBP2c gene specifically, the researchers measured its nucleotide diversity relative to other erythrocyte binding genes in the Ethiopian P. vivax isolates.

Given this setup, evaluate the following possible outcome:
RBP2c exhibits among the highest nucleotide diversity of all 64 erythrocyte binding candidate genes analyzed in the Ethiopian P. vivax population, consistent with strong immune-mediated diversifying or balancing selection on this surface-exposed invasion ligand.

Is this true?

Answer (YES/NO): YES